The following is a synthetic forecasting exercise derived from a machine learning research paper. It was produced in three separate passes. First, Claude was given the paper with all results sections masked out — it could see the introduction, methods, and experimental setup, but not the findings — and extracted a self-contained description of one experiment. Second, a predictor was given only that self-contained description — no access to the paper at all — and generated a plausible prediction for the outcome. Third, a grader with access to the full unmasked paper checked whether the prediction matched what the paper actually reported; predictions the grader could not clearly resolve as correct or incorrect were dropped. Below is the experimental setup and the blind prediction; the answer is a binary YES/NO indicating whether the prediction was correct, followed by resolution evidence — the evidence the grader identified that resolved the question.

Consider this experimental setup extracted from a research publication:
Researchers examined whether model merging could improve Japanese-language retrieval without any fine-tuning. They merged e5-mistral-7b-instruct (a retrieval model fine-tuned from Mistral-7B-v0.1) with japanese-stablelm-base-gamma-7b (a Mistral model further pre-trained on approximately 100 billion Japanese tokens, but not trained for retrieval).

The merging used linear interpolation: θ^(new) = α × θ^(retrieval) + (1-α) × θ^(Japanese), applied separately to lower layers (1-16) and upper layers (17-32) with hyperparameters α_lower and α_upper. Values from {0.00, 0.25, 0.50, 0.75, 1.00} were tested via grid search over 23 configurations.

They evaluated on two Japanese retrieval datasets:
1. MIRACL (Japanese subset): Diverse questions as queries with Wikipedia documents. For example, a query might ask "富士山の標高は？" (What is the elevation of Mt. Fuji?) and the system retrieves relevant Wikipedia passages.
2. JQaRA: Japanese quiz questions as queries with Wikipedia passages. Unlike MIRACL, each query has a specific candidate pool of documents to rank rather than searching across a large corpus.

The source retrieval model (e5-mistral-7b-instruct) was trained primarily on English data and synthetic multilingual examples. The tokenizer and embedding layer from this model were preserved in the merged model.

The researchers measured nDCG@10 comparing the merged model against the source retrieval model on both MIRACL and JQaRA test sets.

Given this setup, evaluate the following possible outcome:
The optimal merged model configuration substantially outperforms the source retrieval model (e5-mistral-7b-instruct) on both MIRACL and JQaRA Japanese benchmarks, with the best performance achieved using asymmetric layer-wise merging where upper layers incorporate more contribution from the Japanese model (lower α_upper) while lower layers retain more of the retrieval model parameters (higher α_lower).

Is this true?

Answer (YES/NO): NO